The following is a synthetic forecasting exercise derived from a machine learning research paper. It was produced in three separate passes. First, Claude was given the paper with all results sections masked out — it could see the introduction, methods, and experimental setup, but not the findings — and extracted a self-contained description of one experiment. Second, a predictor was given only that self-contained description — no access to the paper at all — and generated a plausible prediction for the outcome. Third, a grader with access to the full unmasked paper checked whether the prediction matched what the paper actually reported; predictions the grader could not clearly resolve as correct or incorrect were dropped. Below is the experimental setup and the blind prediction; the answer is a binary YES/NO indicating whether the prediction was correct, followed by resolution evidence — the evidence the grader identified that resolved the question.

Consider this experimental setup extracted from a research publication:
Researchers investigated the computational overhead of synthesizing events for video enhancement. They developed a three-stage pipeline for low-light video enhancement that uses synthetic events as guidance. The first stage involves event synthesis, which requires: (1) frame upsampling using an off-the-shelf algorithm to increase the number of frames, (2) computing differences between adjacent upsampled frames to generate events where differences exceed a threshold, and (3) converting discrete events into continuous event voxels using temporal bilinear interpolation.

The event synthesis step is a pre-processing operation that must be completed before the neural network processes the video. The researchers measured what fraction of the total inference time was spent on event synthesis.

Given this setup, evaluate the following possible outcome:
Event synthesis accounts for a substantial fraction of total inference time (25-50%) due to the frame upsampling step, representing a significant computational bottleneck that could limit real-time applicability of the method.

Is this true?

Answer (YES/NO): NO